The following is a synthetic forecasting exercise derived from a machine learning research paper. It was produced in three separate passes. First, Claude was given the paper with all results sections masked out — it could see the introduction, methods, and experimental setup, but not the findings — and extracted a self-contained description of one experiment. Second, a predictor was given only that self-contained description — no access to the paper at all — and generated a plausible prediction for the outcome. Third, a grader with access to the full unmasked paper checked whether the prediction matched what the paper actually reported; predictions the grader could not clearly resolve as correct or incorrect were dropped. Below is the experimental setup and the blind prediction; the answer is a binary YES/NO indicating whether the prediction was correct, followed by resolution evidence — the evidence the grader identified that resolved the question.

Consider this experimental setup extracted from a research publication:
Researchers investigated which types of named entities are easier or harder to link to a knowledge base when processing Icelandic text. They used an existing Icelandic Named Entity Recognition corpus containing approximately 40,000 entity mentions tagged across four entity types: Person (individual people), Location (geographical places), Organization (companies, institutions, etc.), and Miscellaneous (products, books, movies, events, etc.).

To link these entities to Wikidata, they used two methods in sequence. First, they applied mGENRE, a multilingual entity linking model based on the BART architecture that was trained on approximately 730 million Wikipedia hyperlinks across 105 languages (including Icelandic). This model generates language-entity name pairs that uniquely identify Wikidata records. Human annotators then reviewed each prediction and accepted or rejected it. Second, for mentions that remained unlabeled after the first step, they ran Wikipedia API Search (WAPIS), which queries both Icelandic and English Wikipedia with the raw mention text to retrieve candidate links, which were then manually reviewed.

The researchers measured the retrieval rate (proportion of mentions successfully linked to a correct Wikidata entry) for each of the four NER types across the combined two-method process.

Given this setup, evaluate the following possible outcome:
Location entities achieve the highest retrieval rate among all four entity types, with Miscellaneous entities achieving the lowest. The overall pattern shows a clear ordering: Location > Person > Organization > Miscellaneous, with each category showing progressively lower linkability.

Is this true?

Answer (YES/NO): NO